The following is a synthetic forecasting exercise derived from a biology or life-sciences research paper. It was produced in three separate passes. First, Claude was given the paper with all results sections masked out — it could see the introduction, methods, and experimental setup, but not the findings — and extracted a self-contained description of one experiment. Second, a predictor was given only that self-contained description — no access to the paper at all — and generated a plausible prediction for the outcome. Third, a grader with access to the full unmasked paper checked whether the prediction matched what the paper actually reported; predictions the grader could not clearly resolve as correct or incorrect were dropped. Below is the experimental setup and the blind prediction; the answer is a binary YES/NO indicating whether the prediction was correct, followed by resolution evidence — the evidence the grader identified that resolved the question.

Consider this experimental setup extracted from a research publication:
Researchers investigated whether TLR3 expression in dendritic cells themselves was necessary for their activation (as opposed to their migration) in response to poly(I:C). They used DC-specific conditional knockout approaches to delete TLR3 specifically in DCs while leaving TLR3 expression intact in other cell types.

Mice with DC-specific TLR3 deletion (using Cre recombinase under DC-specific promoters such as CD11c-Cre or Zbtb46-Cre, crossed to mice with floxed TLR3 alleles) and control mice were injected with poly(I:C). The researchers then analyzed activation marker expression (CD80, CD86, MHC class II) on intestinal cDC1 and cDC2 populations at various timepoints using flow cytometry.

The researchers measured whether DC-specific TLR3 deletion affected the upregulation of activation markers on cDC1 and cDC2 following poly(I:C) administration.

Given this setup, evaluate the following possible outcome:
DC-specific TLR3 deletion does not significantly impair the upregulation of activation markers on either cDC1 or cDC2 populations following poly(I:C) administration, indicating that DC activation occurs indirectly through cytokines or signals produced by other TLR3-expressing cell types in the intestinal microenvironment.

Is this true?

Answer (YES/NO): YES